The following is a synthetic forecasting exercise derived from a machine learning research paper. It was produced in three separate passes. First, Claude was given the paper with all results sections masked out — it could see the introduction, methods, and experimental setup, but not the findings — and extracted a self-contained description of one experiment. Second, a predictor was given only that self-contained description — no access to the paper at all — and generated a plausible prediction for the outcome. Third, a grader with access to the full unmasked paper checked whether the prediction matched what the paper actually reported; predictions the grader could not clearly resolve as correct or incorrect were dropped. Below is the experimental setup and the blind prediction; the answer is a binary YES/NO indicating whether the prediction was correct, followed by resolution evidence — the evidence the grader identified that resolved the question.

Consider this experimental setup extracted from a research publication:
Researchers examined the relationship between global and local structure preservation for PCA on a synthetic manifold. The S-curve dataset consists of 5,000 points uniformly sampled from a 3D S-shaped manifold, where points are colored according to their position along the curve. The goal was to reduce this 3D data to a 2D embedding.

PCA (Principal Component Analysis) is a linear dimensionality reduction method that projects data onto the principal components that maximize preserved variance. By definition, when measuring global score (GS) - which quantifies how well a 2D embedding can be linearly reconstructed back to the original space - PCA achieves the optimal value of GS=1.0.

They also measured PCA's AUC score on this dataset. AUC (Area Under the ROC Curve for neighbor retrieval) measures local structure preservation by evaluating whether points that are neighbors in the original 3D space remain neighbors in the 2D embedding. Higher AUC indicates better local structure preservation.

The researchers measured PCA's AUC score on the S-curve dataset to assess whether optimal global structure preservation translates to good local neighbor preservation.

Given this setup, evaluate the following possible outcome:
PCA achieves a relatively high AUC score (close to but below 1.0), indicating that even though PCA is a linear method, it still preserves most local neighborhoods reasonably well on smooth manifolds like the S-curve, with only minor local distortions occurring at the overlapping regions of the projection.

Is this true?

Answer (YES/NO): NO